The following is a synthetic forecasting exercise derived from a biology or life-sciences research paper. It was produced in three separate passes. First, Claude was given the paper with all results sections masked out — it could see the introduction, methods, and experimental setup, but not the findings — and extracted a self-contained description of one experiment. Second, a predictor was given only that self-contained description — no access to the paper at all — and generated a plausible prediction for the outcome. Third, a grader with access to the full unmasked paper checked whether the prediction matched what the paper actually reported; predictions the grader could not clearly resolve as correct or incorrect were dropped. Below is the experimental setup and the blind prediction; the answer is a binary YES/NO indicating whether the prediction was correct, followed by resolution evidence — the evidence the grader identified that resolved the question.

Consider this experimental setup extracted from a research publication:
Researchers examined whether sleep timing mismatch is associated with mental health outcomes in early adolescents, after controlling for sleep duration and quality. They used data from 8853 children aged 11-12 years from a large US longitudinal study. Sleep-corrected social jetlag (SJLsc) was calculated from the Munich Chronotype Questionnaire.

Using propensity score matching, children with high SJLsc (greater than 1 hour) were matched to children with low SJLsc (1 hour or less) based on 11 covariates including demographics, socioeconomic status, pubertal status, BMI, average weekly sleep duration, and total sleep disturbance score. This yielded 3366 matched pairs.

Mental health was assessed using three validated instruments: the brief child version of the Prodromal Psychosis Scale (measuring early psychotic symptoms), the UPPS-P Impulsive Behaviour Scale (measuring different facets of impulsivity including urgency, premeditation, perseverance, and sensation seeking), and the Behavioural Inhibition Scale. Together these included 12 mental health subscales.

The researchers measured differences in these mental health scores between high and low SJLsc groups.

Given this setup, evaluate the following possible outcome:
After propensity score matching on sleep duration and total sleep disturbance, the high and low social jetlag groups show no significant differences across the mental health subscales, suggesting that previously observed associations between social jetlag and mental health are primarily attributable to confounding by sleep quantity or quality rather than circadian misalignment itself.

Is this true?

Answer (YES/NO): NO